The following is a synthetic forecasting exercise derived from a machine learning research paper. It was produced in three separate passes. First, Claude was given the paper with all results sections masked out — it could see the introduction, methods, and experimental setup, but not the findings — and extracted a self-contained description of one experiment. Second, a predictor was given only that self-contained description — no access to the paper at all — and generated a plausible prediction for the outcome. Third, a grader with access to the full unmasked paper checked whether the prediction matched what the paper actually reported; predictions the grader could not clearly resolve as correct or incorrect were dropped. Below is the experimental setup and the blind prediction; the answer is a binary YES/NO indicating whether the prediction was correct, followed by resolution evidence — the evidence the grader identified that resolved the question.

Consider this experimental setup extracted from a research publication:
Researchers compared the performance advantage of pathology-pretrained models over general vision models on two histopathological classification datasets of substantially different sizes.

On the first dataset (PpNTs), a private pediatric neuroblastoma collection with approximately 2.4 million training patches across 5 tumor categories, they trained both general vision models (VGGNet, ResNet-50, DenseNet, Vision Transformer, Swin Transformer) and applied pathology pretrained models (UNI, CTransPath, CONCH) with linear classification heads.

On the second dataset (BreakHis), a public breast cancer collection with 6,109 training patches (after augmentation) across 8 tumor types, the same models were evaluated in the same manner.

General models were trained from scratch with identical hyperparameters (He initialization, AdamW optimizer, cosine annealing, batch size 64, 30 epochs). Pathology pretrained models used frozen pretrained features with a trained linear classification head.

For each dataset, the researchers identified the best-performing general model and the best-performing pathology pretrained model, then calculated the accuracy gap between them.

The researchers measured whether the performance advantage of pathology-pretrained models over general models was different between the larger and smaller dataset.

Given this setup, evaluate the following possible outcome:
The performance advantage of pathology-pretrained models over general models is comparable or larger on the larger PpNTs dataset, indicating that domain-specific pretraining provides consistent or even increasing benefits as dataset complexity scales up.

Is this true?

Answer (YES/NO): NO